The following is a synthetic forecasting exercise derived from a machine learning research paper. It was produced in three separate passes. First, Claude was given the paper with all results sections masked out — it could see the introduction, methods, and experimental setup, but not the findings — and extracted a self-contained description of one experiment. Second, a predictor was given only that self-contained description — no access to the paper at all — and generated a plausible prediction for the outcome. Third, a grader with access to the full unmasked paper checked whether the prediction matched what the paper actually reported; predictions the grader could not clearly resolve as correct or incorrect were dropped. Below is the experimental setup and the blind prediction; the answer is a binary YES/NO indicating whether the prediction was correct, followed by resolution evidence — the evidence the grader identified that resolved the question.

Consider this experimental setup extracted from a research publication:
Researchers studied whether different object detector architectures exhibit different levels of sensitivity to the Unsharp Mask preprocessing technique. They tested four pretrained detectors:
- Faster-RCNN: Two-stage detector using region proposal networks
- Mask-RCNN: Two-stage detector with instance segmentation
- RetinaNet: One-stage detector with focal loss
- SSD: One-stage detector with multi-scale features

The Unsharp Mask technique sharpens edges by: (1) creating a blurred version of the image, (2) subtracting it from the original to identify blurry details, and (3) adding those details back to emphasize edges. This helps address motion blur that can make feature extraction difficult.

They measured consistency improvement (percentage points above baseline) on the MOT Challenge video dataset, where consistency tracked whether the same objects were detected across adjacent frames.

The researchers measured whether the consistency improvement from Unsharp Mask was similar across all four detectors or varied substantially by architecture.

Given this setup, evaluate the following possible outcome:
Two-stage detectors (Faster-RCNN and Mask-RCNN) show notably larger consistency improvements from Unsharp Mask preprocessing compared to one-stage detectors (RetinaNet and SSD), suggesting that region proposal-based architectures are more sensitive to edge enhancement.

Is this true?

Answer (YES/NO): NO